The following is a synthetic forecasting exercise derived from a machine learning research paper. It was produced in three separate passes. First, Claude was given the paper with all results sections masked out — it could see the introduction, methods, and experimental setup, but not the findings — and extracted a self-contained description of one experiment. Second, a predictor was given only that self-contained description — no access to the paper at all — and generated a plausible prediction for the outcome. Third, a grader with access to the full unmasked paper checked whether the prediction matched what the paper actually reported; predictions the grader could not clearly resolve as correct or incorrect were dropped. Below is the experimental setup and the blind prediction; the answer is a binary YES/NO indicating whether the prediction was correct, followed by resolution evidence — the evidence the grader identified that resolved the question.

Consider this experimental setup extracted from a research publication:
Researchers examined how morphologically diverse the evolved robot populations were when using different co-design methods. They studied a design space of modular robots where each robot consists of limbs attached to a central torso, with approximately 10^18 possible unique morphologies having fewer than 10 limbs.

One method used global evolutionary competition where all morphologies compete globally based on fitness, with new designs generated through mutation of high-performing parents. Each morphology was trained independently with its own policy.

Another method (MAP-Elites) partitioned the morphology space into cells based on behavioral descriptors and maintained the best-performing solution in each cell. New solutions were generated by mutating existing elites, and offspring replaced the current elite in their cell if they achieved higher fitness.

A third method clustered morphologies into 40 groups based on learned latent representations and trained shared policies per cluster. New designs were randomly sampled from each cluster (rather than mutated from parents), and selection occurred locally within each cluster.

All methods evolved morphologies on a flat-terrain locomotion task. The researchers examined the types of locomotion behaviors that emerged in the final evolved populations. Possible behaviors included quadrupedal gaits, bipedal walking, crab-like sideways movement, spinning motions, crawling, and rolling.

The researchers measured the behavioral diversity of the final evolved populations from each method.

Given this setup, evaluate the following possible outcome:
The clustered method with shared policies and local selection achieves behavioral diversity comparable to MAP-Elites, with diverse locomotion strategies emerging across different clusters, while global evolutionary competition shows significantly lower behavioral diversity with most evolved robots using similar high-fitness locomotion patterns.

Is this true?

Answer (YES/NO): NO